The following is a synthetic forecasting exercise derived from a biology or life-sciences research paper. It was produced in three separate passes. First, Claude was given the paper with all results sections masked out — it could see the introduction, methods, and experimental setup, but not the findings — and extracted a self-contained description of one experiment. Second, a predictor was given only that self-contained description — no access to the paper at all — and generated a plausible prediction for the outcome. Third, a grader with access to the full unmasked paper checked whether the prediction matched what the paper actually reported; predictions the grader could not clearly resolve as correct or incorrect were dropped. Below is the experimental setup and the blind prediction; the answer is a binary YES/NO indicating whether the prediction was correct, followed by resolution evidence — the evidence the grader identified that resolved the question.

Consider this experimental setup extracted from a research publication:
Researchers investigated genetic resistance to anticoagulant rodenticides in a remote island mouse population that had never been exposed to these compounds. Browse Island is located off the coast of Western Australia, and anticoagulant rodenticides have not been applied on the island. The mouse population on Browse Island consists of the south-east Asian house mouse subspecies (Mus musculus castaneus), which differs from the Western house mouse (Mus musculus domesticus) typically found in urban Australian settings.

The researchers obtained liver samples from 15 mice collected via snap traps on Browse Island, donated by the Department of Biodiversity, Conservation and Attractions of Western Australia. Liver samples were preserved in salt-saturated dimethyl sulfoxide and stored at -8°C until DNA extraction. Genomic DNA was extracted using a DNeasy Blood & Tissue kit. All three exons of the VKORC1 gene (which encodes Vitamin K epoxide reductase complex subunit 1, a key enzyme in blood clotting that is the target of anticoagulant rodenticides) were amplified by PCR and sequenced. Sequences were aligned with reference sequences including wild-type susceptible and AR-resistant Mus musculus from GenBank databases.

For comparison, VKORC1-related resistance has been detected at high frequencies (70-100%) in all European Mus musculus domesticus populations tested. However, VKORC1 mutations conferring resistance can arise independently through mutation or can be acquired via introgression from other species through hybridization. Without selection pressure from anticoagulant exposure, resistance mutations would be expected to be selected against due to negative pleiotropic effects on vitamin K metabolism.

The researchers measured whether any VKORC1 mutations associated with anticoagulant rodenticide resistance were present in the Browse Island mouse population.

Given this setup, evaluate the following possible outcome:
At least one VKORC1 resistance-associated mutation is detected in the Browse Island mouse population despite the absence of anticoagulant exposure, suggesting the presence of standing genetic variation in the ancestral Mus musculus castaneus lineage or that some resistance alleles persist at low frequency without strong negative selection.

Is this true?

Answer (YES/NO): NO